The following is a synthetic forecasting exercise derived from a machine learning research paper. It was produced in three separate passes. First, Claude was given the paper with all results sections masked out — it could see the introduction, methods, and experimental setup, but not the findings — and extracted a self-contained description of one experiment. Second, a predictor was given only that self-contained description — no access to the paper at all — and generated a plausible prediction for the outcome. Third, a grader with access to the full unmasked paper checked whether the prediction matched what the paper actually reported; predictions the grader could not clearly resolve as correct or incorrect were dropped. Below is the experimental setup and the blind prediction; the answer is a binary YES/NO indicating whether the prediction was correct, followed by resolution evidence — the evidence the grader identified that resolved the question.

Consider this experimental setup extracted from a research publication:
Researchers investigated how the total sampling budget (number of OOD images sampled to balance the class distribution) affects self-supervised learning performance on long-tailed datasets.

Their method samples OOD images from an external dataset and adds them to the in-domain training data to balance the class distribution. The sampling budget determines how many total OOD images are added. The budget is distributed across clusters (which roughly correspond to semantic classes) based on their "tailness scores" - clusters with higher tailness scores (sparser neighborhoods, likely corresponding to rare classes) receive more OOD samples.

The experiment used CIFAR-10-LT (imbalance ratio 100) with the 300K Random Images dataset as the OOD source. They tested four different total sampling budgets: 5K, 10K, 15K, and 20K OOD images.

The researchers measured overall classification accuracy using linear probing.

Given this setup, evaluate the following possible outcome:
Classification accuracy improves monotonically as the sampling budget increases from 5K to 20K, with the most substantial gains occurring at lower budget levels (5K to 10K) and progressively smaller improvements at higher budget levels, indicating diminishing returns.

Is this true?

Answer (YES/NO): NO